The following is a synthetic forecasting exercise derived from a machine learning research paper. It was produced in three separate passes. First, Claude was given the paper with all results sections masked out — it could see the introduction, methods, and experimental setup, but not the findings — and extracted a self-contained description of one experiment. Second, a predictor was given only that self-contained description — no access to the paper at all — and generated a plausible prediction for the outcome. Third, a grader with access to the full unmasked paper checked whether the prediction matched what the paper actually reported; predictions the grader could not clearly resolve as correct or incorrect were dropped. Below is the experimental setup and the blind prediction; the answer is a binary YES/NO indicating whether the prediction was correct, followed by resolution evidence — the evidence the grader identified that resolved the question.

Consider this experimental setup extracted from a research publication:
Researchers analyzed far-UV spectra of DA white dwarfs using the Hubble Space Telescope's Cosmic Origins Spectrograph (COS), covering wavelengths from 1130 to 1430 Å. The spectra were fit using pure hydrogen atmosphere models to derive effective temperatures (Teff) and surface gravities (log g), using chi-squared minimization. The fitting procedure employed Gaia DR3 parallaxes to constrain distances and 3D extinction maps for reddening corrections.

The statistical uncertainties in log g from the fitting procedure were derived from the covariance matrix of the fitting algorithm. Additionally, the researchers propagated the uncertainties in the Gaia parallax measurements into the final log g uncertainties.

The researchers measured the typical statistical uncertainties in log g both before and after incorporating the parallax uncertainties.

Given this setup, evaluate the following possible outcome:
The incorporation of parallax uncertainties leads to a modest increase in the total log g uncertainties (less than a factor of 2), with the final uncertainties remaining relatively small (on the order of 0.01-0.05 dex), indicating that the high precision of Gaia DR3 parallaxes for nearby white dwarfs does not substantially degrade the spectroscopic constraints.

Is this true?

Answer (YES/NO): NO